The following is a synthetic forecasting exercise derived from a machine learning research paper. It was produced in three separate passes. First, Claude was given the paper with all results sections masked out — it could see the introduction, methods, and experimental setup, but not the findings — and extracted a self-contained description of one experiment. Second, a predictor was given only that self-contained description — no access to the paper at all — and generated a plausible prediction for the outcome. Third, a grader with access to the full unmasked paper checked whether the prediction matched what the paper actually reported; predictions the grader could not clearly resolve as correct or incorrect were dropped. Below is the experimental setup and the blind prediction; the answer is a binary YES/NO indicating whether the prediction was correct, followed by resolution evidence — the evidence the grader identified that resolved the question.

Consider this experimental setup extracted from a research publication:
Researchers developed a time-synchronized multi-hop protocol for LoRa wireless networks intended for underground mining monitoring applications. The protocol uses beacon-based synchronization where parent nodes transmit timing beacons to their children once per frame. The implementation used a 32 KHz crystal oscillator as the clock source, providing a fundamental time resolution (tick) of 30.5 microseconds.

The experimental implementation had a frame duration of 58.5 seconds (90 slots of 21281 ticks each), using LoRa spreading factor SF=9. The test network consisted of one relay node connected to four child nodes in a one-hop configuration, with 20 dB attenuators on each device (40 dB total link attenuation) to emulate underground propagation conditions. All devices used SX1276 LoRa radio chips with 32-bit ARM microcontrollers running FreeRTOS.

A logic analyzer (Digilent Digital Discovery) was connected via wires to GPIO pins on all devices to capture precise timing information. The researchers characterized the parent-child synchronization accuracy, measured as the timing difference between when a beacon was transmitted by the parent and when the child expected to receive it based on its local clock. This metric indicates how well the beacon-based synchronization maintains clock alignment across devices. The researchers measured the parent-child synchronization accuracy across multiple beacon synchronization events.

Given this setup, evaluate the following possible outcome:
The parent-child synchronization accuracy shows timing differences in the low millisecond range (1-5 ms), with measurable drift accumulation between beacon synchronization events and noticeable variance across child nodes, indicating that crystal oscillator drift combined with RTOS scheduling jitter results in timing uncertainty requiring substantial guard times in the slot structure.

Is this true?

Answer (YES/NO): NO